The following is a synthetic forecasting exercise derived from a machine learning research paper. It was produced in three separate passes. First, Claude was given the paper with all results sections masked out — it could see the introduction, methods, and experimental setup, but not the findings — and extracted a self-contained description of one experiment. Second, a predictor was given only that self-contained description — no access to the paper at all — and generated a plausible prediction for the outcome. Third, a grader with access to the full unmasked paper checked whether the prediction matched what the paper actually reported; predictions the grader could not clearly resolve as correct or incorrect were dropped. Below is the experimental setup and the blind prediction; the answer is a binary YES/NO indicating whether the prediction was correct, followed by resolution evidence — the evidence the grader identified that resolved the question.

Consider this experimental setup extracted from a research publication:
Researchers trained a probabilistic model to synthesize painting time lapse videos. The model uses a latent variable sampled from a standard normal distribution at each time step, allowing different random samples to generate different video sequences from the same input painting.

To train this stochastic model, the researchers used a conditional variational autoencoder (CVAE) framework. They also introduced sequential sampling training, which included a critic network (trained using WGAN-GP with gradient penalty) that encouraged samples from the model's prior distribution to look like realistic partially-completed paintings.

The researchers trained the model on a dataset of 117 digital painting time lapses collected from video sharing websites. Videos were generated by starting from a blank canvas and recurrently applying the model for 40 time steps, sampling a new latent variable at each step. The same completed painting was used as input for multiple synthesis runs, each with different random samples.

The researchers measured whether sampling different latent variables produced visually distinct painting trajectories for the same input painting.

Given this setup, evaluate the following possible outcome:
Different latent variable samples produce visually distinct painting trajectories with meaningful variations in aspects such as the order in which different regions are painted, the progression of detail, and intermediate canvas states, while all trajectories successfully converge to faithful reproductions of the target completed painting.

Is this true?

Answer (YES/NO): YES